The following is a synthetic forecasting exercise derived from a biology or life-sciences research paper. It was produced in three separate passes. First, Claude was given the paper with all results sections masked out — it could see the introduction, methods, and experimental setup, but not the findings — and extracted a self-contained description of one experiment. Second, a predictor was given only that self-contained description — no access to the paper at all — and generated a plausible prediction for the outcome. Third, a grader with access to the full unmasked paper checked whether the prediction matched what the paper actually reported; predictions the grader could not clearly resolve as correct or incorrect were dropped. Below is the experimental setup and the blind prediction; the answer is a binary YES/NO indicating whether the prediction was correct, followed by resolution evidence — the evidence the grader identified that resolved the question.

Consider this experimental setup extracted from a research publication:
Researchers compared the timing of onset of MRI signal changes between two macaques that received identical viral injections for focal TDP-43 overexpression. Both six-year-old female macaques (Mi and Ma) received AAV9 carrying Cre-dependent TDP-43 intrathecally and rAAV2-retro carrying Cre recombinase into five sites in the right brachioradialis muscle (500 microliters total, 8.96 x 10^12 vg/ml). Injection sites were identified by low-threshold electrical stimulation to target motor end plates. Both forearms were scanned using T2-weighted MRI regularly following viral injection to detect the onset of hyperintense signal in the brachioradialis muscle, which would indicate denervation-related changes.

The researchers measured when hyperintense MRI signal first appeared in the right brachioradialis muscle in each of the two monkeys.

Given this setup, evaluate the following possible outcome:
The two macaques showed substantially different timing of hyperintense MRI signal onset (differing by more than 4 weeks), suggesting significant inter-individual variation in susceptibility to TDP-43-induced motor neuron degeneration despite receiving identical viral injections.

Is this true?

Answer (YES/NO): YES